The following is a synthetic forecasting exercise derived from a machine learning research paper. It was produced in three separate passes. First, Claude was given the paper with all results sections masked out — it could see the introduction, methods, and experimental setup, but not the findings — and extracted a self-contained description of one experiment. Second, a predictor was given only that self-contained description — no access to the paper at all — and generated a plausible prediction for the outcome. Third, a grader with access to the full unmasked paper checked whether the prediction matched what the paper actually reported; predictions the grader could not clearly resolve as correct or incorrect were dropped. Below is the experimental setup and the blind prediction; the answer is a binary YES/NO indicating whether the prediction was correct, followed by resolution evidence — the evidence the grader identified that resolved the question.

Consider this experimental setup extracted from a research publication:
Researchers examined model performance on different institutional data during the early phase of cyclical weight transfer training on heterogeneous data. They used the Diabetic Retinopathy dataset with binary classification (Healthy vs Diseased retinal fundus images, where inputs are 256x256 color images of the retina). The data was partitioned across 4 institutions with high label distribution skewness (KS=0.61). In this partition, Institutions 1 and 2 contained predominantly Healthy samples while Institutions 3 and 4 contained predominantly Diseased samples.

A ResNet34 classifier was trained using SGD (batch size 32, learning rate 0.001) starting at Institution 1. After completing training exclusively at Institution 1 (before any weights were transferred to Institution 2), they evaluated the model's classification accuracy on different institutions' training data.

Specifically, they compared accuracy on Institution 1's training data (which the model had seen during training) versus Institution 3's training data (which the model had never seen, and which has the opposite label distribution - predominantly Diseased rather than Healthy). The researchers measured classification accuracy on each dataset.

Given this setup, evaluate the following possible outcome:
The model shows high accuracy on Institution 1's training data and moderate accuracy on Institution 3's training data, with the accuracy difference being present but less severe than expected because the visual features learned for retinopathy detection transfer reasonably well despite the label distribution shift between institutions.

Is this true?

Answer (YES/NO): NO